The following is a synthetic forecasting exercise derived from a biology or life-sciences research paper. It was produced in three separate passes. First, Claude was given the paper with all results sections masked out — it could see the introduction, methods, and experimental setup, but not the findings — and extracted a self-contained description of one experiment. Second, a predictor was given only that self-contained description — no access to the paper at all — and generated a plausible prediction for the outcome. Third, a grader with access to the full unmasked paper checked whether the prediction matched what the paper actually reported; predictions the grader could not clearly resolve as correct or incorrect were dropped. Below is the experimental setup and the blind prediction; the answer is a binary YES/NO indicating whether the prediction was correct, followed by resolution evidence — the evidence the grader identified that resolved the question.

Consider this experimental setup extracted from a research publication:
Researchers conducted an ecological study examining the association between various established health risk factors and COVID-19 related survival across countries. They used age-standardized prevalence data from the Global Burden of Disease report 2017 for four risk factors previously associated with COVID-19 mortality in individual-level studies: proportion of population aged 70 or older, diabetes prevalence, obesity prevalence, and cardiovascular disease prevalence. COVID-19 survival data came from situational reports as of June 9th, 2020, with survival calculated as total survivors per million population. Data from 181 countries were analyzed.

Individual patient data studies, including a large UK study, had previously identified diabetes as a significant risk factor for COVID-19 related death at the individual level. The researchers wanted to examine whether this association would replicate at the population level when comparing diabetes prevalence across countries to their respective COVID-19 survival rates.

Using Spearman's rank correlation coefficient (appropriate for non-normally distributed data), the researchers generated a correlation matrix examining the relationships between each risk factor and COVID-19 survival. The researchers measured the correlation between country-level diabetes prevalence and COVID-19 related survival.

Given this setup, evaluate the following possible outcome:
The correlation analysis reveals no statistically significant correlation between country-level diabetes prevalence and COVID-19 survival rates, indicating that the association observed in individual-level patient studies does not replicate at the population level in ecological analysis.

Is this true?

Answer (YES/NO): YES